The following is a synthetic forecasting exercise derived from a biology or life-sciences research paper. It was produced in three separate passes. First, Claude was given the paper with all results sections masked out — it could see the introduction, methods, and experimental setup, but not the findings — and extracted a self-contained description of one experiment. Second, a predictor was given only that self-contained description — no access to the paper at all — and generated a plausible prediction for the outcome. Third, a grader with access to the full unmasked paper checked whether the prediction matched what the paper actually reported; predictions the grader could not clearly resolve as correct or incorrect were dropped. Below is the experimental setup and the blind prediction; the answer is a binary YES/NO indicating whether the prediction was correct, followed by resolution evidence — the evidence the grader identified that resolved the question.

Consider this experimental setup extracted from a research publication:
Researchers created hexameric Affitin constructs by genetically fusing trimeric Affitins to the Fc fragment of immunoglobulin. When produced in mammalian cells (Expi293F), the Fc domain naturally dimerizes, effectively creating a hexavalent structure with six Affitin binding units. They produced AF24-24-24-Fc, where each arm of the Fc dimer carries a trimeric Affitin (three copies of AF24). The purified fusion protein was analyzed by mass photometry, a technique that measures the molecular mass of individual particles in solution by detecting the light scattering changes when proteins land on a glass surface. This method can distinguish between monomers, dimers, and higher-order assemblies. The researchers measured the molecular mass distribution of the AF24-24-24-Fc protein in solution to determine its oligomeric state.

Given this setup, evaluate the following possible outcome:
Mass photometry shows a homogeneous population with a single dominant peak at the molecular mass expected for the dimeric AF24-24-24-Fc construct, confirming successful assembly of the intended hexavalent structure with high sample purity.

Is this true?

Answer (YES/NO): YES